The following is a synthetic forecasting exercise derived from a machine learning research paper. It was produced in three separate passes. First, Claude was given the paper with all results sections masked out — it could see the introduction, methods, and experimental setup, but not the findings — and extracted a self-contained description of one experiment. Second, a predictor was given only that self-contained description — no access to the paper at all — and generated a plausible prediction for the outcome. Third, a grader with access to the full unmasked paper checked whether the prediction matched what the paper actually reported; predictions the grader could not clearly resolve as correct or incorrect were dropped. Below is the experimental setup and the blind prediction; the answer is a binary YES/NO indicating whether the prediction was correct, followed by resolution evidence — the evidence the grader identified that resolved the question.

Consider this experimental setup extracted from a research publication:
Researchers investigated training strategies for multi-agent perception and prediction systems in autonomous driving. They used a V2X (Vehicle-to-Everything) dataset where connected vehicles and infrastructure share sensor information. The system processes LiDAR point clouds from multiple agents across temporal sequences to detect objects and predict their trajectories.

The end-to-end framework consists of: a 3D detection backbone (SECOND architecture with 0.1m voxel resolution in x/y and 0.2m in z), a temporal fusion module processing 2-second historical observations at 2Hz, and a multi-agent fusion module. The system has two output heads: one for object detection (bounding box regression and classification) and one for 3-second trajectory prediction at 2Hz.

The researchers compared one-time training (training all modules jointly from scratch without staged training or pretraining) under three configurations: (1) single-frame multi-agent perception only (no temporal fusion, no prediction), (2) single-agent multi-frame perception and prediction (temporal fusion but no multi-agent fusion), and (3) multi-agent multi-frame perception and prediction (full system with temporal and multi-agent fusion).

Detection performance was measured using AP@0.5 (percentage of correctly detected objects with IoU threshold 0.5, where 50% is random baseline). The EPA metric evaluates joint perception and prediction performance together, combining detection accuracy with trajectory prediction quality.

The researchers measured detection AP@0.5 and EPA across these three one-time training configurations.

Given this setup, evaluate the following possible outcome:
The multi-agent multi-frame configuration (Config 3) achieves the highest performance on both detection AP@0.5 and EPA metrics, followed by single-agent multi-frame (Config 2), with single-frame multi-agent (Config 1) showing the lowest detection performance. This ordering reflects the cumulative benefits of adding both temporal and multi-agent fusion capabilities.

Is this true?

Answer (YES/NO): NO